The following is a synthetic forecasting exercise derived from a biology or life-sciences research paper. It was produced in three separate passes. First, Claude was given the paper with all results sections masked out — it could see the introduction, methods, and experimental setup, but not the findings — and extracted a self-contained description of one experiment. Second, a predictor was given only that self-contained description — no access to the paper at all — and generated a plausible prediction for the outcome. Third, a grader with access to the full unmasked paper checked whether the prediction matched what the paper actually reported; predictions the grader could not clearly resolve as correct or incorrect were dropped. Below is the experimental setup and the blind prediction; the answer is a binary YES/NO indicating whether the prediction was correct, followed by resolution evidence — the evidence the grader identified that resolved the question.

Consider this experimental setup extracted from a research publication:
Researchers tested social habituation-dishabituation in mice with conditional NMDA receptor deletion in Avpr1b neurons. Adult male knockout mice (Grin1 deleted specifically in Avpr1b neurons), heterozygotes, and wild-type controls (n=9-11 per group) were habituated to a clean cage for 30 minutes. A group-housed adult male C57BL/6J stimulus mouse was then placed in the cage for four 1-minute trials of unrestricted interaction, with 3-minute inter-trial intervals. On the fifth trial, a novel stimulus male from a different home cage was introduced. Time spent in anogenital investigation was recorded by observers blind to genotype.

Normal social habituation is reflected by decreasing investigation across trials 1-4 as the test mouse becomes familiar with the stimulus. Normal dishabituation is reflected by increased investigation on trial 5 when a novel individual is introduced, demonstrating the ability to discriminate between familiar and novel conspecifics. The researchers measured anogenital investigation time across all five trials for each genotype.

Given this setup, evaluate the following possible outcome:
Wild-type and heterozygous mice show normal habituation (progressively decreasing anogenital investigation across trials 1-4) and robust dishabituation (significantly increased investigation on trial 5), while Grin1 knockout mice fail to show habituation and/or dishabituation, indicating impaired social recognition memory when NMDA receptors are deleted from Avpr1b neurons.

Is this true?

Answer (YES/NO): NO